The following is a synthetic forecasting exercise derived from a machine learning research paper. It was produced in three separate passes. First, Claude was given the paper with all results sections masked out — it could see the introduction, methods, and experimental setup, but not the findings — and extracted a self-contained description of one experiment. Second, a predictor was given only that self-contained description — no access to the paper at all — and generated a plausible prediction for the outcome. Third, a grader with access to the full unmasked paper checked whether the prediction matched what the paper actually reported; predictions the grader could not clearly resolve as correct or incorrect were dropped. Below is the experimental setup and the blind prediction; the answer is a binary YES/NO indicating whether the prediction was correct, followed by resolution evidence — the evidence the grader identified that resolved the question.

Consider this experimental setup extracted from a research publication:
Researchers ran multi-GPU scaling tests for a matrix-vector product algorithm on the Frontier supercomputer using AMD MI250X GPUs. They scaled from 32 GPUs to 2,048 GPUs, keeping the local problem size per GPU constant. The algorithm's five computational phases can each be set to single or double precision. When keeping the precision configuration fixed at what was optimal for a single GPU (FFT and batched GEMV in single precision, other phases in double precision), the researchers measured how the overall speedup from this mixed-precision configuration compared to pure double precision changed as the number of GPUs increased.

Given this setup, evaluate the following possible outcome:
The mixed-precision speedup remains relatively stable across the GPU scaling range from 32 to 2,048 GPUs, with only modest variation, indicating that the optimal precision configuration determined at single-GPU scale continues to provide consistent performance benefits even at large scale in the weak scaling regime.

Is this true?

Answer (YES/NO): NO